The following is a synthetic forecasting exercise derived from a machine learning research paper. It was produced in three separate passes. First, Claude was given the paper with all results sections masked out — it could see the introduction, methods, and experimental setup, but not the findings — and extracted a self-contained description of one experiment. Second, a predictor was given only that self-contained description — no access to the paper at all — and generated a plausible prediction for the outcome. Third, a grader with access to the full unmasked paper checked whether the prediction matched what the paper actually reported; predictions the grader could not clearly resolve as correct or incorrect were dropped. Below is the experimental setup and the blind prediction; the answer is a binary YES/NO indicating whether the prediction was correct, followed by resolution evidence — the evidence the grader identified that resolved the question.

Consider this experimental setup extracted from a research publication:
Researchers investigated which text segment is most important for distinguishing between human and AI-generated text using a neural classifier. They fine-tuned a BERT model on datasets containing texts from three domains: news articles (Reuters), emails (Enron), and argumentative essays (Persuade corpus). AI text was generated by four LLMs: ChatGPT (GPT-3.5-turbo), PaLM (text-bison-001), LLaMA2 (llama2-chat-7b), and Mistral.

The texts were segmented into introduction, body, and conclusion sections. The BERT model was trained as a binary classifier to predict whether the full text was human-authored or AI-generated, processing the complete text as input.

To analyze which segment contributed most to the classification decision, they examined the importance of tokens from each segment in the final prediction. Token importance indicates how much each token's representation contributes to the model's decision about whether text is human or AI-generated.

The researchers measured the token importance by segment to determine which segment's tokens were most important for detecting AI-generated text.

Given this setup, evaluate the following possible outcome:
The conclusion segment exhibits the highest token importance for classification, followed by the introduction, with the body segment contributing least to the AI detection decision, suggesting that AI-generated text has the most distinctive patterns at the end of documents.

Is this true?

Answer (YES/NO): NO